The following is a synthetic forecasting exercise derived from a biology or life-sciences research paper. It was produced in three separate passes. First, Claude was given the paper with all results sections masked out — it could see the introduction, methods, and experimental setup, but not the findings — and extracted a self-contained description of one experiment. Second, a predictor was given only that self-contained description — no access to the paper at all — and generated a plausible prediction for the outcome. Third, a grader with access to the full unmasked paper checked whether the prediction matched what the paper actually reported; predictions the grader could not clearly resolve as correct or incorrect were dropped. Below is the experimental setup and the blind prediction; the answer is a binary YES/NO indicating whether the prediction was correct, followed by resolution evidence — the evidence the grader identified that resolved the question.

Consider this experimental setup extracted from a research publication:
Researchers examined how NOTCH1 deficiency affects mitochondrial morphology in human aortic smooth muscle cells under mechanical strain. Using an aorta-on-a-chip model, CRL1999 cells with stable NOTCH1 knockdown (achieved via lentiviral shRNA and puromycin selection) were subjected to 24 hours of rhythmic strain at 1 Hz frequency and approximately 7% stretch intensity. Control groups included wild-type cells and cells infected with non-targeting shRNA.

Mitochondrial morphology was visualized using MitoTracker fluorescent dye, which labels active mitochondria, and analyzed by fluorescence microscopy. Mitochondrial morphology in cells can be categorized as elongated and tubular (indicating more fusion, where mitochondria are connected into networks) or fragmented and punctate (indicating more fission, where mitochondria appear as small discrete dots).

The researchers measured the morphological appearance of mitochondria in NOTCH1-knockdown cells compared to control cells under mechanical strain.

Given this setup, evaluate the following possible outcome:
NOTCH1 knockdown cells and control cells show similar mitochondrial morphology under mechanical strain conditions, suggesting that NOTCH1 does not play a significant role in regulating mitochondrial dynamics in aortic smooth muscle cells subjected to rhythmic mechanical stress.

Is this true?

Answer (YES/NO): NO